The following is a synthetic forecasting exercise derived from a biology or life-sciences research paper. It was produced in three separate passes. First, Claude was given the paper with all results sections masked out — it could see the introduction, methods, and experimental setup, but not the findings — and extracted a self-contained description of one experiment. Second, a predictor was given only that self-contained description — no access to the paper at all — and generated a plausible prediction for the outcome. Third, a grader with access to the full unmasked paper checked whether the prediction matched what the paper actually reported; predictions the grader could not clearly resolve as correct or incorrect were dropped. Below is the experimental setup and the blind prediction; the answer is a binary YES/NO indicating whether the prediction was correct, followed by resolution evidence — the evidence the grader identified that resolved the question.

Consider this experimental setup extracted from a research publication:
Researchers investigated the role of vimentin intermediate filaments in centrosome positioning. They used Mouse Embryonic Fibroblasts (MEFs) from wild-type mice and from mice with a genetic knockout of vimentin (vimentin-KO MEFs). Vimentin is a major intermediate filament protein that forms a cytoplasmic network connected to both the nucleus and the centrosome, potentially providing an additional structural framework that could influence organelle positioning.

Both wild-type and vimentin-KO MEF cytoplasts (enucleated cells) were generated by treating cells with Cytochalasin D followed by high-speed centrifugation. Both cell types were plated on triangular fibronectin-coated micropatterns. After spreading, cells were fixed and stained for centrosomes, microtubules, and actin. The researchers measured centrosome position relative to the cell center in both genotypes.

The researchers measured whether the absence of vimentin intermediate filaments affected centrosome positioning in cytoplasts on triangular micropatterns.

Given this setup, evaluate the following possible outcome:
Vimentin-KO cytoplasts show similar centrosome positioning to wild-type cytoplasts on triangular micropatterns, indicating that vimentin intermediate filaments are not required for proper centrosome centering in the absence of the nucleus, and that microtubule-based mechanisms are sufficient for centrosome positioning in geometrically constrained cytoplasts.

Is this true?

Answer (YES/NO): YES